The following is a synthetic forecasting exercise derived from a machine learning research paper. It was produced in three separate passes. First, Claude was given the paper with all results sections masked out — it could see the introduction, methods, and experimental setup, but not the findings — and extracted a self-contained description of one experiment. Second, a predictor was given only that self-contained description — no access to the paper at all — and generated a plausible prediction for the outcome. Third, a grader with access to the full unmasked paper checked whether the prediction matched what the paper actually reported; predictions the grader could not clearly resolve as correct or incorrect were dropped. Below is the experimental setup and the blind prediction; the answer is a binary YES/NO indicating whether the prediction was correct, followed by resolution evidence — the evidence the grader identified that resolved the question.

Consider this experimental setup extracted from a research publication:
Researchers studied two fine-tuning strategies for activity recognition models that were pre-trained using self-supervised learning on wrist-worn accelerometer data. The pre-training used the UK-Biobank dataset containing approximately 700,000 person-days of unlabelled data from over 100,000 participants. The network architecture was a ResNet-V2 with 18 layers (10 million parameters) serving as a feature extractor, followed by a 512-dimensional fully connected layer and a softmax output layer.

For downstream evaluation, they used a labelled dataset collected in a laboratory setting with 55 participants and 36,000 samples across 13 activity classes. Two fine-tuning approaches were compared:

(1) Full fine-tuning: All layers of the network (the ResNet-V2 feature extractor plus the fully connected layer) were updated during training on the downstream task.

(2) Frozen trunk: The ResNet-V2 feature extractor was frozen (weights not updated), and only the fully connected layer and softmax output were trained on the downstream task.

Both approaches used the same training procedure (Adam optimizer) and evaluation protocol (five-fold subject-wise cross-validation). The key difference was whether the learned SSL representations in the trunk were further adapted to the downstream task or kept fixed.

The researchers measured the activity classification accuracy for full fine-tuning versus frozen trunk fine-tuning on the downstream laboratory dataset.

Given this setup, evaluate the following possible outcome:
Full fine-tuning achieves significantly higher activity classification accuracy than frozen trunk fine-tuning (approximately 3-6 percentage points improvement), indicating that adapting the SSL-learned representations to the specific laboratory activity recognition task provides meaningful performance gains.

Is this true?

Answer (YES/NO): NO